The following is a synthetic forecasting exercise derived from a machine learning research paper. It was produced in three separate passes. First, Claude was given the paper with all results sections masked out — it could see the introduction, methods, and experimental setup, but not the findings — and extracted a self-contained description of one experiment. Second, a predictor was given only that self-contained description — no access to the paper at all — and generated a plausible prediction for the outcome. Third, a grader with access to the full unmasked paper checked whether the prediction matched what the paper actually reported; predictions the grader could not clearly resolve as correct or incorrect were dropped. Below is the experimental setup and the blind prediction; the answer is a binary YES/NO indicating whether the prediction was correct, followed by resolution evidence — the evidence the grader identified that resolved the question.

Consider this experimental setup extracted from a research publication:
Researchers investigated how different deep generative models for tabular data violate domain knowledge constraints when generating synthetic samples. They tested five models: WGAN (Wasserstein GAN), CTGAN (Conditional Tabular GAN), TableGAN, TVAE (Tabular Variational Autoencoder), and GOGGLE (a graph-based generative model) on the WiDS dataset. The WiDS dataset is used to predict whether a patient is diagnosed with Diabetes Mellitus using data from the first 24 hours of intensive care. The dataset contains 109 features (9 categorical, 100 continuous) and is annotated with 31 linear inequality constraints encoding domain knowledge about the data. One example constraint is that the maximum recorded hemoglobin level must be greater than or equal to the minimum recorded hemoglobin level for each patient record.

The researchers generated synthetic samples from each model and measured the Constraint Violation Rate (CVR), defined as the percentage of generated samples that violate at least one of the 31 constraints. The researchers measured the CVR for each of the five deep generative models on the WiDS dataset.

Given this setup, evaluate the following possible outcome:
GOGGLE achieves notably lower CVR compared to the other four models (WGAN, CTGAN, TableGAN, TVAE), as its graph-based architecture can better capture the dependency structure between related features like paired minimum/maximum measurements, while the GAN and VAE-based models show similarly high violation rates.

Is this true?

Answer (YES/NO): YES